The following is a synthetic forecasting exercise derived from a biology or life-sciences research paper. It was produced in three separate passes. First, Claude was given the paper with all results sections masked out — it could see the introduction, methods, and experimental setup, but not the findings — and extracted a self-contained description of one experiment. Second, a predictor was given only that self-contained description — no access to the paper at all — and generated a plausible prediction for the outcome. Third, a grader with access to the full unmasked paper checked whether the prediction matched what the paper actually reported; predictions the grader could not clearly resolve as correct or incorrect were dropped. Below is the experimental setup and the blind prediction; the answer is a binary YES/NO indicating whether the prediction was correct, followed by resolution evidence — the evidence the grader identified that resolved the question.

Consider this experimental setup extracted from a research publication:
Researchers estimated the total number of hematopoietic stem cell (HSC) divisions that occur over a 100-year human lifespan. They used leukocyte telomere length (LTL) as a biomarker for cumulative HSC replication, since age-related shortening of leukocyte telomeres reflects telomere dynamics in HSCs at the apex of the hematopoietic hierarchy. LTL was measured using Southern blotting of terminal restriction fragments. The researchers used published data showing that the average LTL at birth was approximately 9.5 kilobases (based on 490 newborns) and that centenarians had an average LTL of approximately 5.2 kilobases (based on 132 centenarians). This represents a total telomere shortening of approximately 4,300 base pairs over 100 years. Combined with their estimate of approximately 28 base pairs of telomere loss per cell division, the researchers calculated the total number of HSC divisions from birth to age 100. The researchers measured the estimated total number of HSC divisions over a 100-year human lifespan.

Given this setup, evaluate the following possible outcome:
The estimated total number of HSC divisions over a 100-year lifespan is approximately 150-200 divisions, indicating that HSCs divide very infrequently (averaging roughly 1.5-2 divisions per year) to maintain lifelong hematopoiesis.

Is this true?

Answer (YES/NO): YES